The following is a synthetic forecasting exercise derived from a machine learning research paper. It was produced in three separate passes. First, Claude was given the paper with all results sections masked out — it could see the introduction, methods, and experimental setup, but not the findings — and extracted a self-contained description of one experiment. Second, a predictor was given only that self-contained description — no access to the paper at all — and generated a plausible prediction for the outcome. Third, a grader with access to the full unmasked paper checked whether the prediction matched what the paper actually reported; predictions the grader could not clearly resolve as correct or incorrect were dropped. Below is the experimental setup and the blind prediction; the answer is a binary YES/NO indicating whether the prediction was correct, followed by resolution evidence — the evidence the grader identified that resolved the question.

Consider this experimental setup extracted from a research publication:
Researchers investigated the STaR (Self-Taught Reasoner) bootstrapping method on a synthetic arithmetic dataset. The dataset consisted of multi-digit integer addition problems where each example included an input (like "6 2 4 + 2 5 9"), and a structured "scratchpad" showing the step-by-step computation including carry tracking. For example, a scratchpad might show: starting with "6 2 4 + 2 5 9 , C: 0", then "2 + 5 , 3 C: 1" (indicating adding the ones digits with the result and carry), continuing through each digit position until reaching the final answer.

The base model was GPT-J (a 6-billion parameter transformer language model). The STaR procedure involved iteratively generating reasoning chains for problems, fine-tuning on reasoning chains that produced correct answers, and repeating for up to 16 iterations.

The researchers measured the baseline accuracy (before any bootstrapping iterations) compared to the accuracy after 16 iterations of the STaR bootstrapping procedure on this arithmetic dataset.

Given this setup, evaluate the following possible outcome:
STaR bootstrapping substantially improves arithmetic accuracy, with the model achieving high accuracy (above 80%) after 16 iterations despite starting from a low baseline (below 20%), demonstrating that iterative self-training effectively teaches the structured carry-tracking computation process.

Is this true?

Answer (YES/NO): NO